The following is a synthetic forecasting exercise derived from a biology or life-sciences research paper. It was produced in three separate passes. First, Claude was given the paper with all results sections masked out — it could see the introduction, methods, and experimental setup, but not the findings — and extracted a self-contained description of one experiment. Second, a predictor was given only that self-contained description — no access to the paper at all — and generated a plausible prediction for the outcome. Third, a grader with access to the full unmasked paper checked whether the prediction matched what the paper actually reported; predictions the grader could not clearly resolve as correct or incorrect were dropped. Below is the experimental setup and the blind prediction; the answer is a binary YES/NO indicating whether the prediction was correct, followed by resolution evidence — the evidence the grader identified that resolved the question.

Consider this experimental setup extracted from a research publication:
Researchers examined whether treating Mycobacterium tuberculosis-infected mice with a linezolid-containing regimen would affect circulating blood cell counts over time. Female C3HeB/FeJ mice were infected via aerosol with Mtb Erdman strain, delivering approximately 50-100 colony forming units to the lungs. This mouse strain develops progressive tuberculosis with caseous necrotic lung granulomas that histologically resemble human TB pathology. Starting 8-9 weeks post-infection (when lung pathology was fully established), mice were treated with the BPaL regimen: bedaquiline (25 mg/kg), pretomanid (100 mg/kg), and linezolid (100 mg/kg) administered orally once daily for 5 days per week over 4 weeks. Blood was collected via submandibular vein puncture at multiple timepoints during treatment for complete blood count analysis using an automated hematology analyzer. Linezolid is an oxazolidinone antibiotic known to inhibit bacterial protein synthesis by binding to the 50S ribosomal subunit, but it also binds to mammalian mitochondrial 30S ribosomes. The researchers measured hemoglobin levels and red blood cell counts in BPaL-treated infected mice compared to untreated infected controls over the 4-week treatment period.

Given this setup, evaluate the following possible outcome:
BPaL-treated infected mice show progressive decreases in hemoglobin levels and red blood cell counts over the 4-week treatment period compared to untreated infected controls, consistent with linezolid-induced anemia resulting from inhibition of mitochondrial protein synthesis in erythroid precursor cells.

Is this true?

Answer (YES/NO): NO